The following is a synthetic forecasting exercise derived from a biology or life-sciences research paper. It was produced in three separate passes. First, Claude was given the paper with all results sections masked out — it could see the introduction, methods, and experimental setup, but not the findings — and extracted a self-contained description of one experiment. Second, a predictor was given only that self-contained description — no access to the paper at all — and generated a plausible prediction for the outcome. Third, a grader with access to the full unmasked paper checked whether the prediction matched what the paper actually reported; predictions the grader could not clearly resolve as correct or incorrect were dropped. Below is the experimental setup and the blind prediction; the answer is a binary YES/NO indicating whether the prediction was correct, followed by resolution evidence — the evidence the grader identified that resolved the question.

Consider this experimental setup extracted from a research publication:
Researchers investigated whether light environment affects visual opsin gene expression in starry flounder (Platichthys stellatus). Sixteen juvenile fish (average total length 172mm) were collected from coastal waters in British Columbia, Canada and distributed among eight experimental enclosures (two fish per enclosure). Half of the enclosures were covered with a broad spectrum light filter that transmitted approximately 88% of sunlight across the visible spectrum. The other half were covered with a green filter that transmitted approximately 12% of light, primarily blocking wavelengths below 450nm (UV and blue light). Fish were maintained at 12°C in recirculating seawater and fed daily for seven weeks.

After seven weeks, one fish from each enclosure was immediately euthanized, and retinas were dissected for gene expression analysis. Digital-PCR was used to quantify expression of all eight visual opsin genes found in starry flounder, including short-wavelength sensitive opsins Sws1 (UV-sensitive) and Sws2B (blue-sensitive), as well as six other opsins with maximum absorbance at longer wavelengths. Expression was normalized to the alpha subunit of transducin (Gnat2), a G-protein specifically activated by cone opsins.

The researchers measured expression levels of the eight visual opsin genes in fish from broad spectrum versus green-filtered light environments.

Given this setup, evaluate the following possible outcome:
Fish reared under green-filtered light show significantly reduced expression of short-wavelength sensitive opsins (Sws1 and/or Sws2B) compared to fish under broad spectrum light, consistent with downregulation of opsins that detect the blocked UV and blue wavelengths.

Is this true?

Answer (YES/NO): YES